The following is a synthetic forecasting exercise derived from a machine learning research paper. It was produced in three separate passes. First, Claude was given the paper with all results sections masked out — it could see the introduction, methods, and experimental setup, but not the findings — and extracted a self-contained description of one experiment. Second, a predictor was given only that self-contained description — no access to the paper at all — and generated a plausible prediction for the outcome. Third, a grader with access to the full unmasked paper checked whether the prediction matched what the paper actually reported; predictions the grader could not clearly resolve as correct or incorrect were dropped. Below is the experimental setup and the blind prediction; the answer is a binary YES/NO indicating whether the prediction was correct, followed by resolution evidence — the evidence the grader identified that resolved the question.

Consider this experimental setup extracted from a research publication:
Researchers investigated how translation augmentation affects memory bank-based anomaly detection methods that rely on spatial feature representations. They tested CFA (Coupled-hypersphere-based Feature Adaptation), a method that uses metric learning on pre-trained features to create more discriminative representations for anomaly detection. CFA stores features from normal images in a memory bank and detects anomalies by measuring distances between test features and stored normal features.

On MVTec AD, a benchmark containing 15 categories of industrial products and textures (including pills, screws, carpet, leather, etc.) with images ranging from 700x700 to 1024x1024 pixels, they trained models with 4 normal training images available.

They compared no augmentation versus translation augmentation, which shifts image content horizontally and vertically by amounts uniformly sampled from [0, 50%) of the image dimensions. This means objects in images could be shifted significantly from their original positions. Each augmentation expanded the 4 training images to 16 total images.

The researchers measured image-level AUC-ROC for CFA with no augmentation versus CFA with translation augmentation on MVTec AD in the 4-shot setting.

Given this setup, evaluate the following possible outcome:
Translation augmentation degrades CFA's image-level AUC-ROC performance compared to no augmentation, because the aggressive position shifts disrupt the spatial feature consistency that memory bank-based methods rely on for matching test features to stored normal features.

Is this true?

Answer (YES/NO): YES